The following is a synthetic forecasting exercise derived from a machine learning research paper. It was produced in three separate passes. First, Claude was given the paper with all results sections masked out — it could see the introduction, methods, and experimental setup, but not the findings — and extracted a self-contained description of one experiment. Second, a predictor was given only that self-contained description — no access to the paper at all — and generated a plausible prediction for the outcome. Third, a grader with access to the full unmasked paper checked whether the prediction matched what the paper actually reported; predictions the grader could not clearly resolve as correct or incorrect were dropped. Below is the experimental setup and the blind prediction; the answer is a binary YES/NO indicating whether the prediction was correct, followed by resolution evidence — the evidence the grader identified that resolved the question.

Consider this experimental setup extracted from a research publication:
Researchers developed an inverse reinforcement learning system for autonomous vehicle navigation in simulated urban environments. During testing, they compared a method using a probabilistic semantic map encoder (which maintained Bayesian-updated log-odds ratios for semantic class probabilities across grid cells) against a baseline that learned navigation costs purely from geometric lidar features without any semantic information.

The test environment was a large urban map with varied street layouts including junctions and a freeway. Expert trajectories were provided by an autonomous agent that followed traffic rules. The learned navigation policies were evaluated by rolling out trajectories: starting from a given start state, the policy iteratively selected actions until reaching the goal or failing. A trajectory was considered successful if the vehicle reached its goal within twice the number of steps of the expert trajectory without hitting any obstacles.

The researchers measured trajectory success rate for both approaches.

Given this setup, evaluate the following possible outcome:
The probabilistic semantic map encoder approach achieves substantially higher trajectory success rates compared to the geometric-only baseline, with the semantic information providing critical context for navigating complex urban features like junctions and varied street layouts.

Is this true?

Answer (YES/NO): NO